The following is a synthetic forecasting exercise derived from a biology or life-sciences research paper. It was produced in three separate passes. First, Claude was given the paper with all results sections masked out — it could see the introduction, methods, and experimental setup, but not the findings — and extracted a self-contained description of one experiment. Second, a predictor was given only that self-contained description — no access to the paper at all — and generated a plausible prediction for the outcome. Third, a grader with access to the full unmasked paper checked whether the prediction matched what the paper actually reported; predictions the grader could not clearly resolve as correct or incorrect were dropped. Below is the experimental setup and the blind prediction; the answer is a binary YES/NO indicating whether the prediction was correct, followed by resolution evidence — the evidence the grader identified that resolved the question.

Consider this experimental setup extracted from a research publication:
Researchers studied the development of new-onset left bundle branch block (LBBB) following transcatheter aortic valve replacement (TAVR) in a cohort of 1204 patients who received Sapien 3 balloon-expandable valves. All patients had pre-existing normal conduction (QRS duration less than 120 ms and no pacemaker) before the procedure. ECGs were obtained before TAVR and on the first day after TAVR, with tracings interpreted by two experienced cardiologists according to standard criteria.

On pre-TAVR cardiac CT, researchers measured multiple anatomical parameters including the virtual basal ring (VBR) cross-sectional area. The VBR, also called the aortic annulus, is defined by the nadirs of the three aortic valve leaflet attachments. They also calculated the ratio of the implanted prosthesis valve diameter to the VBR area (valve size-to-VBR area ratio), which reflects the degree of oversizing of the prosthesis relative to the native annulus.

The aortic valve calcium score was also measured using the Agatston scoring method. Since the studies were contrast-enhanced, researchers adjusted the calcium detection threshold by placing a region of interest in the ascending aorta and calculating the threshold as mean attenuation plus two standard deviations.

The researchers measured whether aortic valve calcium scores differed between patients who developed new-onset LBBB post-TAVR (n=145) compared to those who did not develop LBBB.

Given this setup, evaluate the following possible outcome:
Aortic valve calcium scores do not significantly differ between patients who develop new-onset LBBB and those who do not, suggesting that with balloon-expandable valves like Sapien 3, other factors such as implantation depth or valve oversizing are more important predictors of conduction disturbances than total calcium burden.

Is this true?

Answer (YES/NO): YES